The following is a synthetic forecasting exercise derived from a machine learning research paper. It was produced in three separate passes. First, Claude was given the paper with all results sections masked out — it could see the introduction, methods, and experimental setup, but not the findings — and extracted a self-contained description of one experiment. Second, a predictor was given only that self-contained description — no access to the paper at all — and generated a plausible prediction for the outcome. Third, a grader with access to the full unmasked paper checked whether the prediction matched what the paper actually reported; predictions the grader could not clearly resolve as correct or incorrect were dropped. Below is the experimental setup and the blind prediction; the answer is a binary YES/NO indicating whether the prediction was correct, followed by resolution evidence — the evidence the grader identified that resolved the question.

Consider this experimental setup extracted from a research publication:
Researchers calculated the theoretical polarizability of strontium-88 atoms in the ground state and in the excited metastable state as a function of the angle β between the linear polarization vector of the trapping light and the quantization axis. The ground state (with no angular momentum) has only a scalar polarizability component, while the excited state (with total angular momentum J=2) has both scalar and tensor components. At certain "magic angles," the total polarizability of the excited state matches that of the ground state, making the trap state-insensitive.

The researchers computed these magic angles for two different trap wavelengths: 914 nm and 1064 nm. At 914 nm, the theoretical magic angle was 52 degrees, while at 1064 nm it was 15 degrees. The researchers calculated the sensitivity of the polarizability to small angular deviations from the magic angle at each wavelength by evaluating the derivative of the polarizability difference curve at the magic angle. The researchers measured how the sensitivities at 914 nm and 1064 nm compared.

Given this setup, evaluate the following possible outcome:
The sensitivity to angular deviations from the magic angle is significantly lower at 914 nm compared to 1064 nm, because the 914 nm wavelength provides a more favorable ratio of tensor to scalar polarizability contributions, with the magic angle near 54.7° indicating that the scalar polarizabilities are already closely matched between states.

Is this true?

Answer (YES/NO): NO